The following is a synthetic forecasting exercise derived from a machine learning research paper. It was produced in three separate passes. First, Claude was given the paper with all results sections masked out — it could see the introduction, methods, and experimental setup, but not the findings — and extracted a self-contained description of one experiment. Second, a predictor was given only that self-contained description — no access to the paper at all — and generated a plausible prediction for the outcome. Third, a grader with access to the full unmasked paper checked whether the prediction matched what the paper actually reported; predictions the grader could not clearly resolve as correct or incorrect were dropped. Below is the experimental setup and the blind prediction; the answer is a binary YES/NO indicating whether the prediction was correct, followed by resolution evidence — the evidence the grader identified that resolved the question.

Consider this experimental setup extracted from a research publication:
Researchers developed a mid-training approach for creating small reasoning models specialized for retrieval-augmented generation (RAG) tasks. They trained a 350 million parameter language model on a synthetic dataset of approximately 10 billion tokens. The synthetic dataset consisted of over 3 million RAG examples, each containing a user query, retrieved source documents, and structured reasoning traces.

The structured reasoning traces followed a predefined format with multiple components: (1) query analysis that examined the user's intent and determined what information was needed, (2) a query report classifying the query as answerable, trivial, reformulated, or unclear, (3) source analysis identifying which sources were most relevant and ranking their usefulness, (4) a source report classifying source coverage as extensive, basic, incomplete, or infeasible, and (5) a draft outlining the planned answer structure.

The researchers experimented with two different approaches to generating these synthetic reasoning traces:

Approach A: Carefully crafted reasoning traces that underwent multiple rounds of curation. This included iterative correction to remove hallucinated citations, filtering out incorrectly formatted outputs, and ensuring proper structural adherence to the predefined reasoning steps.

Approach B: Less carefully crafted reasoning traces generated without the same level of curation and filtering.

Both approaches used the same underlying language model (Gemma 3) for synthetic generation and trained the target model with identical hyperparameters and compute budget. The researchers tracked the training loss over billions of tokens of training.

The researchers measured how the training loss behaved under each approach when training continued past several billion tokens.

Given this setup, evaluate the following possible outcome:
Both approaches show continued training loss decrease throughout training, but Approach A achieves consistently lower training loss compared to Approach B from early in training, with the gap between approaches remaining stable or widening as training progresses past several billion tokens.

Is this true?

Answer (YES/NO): NO